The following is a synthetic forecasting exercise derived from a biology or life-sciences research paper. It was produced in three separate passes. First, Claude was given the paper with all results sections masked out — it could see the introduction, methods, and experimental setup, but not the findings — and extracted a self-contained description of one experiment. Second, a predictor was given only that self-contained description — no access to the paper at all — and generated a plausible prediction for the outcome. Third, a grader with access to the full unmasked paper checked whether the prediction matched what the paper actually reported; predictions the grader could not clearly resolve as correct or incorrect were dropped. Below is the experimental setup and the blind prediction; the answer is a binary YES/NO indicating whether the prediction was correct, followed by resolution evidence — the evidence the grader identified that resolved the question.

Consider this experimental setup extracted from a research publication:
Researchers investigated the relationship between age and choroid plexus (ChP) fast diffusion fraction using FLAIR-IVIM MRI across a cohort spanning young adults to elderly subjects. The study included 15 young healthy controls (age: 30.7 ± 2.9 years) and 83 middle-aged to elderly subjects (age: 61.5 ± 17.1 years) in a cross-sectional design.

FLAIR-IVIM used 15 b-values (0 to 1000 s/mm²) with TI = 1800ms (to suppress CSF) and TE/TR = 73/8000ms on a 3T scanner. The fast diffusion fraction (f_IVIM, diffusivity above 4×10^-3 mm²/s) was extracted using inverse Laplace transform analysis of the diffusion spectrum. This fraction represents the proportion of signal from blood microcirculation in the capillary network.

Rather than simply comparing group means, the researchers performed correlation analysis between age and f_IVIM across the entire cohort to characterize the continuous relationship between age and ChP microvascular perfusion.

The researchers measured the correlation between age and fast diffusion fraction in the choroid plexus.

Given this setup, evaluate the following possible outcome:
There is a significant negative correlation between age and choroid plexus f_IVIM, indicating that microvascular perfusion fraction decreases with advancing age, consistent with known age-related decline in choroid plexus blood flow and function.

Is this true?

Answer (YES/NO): YES